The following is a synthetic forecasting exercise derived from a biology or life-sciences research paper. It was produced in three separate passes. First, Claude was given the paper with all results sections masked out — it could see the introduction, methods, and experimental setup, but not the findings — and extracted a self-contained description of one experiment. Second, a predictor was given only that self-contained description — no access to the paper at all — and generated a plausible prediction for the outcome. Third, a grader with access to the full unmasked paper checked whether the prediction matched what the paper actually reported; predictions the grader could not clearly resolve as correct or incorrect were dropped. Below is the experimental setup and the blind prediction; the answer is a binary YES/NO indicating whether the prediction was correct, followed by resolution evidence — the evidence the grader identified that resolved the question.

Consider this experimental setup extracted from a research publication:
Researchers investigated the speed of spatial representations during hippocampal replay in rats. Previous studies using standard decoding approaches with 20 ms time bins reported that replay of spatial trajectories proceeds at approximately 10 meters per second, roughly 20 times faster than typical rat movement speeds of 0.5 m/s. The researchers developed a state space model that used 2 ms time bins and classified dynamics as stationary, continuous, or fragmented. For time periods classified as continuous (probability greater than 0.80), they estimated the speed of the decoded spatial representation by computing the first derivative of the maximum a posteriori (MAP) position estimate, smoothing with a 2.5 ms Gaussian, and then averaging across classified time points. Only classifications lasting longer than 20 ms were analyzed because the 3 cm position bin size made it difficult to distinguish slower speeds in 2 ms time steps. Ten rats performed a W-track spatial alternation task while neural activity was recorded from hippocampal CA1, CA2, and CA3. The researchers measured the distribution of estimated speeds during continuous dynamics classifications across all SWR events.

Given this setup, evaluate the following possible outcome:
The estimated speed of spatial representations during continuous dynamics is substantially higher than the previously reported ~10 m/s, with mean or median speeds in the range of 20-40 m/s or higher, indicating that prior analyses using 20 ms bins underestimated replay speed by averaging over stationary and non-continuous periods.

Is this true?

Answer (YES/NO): NO